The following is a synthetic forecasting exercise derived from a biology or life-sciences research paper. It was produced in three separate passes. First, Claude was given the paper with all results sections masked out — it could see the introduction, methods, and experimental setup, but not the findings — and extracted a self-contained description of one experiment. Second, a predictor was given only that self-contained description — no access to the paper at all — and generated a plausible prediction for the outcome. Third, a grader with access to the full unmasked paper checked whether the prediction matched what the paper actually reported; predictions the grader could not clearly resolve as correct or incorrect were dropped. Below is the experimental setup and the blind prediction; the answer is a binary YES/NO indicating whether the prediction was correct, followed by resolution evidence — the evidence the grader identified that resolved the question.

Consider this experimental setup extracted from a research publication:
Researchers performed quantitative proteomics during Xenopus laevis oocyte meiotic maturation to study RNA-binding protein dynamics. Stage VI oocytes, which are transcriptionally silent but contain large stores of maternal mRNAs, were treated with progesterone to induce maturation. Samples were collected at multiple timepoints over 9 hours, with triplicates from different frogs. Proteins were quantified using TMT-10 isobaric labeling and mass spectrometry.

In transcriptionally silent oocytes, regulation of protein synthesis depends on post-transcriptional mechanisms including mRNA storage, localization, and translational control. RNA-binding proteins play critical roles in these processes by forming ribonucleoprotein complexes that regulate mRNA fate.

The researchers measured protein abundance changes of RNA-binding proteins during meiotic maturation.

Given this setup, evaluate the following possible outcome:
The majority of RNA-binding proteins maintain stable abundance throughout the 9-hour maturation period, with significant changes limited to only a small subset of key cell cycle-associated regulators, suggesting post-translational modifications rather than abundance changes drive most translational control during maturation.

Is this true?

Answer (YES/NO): NO